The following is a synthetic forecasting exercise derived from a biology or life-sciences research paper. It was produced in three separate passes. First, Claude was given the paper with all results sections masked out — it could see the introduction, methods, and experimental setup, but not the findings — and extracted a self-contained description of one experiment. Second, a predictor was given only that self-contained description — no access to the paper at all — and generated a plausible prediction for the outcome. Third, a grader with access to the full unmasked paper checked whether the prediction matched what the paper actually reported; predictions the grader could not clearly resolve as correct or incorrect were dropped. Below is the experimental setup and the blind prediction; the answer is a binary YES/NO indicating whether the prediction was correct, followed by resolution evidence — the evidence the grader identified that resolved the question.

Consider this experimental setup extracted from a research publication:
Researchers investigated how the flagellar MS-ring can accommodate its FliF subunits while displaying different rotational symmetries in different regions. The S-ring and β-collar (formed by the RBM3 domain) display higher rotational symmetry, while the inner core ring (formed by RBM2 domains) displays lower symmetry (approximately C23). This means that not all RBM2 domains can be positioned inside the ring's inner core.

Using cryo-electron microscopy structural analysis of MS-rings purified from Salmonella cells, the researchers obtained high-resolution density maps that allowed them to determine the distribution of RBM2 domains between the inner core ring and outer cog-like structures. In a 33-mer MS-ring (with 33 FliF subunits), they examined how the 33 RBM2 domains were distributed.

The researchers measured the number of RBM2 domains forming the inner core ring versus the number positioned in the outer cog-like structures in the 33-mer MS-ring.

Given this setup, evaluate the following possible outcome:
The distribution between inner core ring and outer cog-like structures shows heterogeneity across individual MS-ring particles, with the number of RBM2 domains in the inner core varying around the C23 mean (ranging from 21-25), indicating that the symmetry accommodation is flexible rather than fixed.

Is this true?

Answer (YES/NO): NO